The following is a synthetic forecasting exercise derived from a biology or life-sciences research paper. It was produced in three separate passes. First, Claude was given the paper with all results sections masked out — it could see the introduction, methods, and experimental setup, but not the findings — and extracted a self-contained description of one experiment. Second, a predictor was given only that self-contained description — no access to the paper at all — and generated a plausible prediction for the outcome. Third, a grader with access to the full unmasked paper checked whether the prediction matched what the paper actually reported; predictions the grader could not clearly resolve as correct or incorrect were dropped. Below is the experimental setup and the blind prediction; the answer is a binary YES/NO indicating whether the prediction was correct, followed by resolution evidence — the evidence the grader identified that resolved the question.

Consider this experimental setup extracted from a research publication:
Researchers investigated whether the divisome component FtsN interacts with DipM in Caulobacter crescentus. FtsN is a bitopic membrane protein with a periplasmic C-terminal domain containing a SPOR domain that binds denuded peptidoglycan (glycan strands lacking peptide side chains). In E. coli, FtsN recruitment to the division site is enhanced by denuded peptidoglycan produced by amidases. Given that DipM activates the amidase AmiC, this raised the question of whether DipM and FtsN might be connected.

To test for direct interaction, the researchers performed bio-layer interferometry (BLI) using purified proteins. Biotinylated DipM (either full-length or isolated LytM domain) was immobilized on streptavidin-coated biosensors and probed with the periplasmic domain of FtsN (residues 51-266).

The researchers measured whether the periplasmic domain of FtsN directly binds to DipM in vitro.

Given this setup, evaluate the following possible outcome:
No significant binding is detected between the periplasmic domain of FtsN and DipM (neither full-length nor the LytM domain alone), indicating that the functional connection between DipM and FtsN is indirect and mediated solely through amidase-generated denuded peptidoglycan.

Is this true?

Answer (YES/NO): NO